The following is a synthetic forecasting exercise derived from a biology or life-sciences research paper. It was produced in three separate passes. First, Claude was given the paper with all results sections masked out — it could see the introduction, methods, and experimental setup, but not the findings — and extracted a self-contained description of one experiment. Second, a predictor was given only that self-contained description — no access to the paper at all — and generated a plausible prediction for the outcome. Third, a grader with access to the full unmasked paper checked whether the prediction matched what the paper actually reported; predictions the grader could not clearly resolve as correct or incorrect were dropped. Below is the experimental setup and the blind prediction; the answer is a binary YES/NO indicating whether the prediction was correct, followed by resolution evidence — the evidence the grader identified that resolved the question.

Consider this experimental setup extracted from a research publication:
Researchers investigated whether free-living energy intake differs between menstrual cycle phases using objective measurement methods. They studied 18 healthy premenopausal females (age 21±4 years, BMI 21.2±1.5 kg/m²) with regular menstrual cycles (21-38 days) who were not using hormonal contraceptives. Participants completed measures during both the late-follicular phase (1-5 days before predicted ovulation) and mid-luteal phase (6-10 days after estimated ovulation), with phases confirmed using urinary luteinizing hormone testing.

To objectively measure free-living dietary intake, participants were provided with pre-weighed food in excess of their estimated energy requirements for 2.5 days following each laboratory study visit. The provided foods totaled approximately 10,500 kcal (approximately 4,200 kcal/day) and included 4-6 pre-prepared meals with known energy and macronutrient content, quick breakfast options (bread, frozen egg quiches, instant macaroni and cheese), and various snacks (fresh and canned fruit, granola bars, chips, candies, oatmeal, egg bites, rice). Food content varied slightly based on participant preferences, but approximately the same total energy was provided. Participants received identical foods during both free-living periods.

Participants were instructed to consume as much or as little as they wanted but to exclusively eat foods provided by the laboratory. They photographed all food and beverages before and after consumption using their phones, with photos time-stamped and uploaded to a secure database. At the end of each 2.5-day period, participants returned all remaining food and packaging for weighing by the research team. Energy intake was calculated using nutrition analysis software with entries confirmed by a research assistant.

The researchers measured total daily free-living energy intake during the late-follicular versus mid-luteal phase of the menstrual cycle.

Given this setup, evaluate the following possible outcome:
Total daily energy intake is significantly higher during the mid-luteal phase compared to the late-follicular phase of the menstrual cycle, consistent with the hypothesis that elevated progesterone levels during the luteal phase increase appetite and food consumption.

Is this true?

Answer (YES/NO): NO